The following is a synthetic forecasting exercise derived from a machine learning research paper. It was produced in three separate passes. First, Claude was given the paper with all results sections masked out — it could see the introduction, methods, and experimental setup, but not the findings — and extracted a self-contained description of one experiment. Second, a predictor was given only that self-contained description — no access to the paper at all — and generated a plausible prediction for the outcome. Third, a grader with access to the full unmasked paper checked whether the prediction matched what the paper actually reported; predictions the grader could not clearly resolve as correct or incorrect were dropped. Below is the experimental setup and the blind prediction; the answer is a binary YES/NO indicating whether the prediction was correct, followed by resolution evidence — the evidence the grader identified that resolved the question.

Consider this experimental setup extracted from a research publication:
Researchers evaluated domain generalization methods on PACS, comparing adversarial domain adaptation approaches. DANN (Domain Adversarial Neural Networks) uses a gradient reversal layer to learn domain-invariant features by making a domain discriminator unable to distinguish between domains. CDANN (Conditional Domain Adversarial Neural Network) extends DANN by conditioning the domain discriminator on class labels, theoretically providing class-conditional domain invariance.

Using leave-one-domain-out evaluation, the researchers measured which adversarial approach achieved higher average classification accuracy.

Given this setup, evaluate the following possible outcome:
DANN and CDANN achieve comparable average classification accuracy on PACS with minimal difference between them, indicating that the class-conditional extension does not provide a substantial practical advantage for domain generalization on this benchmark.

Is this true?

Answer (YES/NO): NO